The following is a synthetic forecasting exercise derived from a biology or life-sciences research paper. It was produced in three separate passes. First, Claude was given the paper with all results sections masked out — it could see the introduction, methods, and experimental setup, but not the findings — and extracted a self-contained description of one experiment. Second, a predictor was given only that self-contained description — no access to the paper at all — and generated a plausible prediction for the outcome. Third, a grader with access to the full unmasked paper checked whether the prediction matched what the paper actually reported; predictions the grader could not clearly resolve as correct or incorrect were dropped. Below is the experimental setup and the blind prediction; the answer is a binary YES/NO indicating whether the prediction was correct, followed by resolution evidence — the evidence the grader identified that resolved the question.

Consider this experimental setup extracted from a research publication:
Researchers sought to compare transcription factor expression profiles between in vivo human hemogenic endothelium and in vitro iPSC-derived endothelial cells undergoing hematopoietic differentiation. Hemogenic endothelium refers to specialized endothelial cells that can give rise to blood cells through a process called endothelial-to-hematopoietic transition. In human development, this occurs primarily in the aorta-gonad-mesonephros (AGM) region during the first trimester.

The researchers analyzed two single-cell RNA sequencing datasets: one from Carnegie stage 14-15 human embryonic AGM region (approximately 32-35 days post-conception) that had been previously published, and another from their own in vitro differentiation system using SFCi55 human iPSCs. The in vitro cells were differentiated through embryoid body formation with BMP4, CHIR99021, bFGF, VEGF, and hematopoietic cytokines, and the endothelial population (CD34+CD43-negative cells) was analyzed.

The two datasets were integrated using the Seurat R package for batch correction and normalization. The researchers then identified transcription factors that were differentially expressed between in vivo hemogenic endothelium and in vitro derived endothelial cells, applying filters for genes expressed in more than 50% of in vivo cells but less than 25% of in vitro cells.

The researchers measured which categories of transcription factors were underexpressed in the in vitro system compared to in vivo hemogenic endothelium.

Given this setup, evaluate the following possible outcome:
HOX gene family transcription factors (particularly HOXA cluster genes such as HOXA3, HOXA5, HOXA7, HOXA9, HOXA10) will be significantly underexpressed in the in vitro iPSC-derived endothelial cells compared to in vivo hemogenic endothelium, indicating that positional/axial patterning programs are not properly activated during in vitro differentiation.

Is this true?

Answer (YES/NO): NO